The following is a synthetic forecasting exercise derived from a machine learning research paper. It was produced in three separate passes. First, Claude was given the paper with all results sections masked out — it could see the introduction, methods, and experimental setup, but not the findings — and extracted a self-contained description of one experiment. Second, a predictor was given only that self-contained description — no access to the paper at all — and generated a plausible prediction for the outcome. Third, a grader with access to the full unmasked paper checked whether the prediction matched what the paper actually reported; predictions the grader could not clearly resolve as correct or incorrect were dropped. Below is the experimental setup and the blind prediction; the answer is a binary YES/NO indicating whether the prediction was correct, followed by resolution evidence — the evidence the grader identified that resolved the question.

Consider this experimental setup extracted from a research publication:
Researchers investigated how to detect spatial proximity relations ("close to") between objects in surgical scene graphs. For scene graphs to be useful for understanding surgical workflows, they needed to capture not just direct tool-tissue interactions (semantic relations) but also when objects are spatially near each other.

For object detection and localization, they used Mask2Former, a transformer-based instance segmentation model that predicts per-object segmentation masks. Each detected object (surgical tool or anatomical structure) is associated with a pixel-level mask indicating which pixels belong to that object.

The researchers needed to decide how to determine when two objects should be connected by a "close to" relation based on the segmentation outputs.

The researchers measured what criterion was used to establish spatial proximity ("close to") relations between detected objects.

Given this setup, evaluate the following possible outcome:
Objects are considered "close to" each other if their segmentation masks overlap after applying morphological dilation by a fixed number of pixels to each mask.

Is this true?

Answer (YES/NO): NO